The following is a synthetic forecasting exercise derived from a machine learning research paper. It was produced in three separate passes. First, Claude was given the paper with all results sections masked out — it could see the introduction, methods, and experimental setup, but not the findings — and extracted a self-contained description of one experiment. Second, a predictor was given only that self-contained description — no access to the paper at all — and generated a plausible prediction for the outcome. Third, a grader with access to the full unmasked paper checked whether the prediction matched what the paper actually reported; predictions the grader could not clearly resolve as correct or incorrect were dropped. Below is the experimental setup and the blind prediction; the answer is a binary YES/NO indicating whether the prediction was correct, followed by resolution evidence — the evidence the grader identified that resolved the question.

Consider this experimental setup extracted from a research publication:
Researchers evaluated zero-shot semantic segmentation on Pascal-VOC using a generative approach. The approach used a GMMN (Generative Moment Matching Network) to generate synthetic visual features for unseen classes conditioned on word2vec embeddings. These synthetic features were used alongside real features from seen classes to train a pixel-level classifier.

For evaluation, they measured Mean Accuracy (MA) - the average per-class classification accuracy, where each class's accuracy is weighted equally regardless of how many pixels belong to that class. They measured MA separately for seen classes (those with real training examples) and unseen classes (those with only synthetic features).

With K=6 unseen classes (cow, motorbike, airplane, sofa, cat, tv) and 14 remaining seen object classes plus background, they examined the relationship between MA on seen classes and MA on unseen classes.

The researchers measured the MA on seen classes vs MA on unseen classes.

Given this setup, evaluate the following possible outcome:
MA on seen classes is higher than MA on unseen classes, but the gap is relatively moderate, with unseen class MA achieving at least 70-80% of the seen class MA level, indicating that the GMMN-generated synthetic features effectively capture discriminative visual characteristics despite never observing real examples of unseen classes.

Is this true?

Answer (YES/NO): NO